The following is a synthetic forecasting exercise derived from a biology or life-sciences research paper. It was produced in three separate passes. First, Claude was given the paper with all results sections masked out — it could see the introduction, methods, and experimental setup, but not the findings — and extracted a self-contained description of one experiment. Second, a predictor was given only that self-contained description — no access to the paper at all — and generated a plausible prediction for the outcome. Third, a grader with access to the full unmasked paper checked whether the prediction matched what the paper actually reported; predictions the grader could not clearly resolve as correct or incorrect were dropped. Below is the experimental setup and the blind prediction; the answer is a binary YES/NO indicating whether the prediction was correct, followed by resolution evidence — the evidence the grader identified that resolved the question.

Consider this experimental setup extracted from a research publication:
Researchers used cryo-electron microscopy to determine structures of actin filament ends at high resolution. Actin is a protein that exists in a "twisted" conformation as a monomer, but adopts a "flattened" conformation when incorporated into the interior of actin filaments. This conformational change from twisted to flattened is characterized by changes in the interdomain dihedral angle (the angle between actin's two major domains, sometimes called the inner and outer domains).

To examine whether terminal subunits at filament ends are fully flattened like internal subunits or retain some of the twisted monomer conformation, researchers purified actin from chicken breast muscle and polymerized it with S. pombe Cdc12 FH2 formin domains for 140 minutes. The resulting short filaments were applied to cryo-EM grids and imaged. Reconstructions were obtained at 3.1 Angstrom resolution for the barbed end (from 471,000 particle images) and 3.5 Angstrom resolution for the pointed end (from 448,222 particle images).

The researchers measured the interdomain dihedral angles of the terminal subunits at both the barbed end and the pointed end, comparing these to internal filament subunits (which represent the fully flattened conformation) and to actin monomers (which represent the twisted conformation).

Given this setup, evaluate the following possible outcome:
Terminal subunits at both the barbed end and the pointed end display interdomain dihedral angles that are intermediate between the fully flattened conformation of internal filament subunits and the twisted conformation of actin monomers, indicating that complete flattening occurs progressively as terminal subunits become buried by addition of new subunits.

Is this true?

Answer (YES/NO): NO